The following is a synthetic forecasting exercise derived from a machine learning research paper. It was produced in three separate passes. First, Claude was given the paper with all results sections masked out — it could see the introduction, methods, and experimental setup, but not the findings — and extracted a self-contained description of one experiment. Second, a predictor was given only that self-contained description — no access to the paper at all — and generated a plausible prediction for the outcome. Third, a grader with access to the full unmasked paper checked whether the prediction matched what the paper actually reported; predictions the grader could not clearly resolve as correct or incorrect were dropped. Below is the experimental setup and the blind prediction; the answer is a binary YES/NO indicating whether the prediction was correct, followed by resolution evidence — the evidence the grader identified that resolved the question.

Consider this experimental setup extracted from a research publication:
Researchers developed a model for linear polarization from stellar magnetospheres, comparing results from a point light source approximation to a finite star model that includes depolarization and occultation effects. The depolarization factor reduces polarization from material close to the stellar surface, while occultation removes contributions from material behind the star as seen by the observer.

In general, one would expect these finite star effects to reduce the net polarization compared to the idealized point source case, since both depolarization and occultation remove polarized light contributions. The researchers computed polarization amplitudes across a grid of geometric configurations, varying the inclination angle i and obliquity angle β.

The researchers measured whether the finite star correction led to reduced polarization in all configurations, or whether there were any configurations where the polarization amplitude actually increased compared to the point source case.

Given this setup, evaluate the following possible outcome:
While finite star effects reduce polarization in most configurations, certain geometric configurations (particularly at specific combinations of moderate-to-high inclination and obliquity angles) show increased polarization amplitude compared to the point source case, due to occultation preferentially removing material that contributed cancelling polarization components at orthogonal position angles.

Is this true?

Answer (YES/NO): NO